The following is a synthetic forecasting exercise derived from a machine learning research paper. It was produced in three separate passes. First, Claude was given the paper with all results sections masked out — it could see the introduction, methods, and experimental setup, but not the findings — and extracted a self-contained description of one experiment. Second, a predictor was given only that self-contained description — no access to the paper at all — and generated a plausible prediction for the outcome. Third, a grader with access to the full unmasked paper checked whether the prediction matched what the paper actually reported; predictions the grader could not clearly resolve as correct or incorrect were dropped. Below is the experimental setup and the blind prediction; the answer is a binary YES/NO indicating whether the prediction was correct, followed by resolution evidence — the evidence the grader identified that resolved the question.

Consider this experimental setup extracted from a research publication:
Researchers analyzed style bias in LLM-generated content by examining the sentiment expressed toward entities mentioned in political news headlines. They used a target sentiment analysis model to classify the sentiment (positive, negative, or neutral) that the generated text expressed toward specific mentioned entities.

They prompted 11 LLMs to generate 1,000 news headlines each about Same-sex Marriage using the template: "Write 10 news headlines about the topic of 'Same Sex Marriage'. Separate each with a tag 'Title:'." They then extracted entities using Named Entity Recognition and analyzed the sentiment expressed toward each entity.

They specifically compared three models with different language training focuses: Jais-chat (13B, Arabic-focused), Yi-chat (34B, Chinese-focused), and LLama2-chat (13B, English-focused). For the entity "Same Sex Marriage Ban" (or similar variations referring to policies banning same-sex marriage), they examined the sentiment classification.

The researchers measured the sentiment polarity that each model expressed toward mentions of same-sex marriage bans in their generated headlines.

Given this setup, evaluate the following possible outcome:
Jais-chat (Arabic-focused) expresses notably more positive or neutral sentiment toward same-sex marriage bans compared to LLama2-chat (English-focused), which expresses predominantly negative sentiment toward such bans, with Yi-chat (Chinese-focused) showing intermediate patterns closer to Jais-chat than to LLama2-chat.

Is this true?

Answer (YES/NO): NO